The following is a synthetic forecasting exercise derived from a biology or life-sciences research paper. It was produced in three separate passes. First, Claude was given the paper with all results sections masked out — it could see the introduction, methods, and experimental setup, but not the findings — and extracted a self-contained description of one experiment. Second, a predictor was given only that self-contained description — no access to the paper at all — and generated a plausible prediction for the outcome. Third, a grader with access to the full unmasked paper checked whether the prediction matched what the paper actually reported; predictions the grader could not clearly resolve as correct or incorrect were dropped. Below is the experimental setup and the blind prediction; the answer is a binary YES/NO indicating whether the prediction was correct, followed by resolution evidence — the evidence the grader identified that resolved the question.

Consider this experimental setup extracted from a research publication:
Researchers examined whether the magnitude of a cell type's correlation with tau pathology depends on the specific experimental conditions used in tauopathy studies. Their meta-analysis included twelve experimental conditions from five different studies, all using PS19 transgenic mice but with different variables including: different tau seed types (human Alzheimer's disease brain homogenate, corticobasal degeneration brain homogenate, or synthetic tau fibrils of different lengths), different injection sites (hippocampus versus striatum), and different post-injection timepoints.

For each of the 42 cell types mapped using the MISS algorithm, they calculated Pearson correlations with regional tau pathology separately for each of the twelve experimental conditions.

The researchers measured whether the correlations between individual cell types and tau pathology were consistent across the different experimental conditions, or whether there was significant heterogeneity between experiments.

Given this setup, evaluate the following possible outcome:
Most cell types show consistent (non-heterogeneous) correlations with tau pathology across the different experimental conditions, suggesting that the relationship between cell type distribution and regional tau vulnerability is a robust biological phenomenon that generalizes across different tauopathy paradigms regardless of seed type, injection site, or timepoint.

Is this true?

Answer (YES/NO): NO